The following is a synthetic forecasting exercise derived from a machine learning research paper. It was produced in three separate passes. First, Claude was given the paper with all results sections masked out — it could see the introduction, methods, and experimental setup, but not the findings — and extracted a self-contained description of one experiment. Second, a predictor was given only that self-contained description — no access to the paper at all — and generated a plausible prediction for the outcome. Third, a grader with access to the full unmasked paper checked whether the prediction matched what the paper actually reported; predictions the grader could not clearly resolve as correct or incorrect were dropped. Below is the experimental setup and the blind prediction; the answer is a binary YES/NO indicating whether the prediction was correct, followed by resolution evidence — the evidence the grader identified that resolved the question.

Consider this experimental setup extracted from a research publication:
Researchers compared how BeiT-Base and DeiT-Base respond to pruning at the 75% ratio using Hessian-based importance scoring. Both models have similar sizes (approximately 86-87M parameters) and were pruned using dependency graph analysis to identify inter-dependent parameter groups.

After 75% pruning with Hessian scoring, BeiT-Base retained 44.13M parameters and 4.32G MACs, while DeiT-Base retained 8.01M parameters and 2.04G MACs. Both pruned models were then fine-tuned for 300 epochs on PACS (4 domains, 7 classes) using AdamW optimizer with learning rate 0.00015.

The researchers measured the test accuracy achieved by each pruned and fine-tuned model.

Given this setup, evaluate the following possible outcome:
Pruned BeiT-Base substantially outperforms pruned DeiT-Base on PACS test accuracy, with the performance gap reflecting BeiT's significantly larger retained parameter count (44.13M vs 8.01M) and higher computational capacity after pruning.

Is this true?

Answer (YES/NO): YES